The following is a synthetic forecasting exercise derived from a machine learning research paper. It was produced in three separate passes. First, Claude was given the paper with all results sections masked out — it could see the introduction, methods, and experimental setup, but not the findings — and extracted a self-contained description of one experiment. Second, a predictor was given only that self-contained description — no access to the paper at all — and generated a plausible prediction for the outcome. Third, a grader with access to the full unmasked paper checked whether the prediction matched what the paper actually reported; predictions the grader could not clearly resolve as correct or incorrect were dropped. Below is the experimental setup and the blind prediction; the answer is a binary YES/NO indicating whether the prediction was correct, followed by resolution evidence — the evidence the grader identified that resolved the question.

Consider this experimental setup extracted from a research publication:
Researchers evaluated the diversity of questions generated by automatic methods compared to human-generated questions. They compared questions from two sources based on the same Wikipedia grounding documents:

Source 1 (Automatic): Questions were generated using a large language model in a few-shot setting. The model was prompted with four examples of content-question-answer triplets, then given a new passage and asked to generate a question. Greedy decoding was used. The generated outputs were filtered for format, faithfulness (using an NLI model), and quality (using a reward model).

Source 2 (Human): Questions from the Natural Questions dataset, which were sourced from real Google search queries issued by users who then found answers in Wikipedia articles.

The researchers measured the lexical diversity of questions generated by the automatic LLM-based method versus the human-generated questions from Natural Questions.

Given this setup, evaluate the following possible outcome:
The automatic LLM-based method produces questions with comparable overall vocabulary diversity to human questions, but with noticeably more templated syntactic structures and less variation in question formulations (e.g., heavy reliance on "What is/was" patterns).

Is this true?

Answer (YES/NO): NO